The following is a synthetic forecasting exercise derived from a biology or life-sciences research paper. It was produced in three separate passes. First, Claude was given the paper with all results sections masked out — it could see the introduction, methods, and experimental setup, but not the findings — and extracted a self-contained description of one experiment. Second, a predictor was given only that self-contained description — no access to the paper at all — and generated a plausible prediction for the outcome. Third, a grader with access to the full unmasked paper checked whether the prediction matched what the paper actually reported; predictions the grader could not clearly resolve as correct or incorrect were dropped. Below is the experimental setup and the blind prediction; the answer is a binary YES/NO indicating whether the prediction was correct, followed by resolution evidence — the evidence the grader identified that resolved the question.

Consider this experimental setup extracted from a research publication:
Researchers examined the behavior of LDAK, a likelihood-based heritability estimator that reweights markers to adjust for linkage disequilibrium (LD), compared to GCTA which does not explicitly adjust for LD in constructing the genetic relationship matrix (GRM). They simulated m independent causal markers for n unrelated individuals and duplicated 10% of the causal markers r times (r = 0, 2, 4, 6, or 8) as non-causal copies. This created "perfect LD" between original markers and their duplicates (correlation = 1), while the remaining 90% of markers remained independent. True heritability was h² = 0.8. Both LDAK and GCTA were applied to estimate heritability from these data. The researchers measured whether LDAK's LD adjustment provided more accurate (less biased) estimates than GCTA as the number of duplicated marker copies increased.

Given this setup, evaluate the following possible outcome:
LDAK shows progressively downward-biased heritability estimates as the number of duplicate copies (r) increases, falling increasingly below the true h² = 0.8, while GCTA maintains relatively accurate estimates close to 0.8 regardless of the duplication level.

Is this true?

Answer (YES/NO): NO